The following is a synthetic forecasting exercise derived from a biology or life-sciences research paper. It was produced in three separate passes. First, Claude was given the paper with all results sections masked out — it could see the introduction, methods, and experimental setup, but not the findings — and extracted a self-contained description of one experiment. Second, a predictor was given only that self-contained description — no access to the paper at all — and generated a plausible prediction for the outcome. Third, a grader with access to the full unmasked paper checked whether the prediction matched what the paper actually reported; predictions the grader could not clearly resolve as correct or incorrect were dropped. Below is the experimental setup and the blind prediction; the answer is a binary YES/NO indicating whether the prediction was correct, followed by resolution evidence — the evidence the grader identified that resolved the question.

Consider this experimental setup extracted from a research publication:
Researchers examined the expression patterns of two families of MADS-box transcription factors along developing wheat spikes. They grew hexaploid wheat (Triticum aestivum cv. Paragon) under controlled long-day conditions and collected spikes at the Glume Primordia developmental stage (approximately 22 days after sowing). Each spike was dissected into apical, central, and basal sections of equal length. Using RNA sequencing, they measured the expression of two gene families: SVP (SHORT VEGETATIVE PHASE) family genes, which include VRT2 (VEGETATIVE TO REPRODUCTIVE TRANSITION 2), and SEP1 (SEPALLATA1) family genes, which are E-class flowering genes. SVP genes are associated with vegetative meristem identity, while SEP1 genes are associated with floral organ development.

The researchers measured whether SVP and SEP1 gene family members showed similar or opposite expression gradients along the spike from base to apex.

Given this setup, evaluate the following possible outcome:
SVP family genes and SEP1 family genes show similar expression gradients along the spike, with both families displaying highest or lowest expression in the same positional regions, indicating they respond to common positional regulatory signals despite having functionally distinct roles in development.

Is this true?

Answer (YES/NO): NO